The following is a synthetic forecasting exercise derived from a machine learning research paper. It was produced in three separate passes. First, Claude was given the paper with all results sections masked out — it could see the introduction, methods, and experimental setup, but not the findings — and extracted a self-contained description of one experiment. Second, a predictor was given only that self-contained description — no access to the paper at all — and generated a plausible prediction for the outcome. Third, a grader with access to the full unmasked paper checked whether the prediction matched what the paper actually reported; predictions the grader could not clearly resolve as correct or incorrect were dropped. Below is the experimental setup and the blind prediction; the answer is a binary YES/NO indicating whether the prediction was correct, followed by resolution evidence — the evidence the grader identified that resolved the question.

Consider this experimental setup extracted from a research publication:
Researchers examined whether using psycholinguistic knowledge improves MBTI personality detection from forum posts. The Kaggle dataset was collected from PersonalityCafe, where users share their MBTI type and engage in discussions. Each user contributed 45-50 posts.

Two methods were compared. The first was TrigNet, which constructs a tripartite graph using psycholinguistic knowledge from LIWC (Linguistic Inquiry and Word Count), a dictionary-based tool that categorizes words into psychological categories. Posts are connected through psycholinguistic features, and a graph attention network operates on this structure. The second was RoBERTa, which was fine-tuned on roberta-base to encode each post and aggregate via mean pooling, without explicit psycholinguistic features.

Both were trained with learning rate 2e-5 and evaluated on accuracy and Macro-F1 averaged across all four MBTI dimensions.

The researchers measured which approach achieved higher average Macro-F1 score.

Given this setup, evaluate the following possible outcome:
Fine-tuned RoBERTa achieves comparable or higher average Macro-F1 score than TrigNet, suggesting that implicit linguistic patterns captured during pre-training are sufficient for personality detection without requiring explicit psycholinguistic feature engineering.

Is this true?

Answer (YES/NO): NO